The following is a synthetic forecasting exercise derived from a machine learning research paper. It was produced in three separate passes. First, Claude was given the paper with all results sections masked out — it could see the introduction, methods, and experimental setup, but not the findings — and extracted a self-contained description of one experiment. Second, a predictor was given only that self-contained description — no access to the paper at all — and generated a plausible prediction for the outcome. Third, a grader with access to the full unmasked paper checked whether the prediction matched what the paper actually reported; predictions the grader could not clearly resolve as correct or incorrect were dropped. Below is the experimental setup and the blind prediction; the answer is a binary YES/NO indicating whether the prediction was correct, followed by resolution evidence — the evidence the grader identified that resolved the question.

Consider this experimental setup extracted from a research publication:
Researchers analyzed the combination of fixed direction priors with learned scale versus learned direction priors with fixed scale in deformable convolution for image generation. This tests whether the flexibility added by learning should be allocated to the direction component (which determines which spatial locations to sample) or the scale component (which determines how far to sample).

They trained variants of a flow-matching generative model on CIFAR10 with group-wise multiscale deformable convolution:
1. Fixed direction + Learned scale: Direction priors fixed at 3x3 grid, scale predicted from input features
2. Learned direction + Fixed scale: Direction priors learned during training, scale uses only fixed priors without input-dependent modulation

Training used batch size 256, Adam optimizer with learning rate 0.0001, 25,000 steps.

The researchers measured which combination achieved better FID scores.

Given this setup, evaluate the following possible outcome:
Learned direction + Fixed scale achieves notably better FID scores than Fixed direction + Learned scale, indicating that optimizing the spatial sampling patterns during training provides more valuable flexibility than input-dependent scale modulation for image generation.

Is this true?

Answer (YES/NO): NO